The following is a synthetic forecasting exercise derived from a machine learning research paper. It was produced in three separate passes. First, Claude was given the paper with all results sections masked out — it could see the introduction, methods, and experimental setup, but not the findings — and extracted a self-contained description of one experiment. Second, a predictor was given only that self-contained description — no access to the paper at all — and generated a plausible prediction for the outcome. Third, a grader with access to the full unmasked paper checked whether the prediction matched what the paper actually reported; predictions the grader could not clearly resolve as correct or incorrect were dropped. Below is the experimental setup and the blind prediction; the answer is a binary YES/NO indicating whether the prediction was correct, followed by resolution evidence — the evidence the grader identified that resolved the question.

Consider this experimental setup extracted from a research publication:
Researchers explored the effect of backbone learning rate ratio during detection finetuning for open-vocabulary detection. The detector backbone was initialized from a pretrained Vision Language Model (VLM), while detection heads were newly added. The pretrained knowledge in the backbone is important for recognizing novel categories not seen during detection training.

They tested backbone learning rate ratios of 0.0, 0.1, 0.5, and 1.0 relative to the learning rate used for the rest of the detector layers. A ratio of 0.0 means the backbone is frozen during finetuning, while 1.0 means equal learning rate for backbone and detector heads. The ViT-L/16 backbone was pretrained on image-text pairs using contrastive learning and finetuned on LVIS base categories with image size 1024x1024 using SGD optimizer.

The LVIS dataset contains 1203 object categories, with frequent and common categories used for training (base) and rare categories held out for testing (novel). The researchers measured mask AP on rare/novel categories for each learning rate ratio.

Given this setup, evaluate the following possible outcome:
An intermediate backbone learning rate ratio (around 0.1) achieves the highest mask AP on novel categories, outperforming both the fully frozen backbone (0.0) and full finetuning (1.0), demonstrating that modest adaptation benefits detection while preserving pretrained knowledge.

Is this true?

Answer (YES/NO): NO